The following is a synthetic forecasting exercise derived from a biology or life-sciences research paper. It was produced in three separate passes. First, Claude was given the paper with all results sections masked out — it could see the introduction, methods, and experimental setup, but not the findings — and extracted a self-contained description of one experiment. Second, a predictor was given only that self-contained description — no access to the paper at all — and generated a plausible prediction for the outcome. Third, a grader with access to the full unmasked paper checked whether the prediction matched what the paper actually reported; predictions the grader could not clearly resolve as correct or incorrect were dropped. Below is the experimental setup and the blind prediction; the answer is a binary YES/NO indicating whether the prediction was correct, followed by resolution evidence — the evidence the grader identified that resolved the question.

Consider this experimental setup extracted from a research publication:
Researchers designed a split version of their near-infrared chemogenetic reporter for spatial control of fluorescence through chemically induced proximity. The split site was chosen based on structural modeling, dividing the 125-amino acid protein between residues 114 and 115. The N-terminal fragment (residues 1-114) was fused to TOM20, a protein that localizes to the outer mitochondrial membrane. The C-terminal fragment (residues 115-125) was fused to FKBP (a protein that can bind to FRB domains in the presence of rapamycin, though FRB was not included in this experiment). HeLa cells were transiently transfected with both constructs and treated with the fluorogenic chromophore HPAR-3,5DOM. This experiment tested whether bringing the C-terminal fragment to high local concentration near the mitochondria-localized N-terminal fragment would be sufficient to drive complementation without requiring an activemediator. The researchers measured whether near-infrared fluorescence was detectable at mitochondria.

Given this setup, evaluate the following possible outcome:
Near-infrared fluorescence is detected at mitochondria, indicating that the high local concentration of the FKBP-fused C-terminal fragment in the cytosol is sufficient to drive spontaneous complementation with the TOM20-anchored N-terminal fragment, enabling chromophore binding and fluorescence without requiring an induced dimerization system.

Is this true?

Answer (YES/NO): YES